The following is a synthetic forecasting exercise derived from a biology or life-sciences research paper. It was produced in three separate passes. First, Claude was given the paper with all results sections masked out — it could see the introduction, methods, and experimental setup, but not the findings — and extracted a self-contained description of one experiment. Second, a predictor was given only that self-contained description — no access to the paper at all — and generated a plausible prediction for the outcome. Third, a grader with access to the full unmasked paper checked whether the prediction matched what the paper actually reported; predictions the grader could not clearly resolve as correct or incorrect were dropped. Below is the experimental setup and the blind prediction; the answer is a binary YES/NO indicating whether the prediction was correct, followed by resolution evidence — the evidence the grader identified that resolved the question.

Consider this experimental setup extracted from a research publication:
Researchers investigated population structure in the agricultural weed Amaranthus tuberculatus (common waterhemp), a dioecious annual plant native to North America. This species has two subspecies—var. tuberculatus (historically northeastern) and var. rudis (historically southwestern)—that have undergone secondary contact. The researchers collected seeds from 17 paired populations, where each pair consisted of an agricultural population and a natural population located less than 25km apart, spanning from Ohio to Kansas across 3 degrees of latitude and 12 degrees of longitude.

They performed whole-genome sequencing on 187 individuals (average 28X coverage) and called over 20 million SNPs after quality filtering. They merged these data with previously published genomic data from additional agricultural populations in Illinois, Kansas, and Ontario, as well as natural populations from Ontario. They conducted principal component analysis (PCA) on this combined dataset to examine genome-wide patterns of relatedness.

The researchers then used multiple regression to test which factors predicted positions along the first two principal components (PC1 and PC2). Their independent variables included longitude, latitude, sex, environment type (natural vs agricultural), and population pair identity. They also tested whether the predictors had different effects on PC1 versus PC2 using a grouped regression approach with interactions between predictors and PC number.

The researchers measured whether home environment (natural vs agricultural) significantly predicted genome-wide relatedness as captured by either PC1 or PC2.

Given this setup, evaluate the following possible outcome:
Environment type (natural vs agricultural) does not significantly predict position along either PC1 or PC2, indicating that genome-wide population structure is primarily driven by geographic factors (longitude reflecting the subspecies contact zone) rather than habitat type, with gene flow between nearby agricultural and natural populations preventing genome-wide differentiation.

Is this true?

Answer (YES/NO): NO